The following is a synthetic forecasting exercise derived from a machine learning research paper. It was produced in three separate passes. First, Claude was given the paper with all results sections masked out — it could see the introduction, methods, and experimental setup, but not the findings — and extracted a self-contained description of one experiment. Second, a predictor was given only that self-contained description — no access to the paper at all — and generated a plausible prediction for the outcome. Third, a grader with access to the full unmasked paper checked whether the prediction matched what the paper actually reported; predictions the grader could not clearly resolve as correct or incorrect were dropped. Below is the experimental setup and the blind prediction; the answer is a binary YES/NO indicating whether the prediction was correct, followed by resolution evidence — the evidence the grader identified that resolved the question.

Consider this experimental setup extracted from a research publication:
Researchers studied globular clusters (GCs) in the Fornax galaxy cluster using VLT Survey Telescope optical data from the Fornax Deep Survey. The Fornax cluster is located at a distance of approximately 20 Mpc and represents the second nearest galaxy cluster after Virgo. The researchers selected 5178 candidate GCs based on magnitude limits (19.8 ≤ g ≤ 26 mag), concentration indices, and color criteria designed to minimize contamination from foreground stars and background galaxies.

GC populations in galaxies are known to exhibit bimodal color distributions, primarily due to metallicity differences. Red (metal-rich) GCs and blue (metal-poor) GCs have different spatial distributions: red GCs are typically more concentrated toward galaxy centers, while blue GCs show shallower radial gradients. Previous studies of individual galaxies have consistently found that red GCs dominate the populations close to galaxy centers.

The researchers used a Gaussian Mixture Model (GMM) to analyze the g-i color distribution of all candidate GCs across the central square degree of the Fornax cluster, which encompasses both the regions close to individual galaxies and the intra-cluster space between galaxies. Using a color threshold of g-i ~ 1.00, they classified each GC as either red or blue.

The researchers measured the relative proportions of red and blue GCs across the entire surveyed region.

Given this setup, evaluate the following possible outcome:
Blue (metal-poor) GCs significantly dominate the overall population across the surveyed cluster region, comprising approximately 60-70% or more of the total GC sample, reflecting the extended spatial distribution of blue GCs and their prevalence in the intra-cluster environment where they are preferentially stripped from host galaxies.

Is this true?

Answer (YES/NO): YES